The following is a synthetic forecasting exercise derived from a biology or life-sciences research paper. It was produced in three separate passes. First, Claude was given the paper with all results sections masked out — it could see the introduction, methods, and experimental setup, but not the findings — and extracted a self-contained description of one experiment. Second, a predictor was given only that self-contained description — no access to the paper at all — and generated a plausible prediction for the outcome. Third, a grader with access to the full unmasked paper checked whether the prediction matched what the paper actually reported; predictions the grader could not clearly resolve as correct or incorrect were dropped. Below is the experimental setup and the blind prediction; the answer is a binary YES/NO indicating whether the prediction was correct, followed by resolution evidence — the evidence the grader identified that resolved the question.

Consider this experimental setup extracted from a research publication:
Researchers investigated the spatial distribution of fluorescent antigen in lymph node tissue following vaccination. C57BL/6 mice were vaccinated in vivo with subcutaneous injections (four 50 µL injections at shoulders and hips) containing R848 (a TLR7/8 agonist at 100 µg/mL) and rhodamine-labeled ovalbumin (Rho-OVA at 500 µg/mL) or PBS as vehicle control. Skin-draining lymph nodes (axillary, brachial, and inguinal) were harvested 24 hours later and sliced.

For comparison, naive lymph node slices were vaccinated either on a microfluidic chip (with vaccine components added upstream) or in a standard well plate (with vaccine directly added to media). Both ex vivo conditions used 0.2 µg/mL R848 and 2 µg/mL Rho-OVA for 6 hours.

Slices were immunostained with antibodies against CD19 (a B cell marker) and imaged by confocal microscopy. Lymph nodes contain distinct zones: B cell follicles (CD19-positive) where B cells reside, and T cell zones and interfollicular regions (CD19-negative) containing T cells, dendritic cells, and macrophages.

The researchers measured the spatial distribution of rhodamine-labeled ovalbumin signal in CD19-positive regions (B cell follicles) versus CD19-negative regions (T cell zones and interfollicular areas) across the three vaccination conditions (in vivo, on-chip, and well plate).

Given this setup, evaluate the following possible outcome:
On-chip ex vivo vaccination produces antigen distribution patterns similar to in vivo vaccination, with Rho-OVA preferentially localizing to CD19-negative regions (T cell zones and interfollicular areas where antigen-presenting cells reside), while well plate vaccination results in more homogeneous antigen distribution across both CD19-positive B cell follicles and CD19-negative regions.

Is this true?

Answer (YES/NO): NO